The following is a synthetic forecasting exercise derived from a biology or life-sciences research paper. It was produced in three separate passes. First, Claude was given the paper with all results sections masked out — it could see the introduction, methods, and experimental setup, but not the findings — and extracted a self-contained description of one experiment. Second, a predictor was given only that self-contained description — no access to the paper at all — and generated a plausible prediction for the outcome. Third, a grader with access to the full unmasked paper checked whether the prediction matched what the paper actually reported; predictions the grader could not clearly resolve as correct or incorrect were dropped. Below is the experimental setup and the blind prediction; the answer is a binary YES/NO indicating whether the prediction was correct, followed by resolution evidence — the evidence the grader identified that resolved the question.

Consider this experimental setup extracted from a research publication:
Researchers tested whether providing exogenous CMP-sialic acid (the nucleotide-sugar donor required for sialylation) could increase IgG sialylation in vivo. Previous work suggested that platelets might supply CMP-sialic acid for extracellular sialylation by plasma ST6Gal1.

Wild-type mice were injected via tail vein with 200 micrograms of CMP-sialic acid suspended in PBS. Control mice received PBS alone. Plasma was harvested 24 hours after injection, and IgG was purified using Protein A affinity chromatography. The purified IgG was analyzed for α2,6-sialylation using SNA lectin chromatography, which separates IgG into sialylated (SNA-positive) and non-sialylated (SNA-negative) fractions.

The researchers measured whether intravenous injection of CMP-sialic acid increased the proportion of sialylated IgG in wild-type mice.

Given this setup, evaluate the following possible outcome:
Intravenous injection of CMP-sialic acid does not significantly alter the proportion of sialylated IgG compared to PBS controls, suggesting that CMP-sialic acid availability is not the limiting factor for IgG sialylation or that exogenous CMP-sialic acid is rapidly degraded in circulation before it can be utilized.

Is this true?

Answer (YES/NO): NO